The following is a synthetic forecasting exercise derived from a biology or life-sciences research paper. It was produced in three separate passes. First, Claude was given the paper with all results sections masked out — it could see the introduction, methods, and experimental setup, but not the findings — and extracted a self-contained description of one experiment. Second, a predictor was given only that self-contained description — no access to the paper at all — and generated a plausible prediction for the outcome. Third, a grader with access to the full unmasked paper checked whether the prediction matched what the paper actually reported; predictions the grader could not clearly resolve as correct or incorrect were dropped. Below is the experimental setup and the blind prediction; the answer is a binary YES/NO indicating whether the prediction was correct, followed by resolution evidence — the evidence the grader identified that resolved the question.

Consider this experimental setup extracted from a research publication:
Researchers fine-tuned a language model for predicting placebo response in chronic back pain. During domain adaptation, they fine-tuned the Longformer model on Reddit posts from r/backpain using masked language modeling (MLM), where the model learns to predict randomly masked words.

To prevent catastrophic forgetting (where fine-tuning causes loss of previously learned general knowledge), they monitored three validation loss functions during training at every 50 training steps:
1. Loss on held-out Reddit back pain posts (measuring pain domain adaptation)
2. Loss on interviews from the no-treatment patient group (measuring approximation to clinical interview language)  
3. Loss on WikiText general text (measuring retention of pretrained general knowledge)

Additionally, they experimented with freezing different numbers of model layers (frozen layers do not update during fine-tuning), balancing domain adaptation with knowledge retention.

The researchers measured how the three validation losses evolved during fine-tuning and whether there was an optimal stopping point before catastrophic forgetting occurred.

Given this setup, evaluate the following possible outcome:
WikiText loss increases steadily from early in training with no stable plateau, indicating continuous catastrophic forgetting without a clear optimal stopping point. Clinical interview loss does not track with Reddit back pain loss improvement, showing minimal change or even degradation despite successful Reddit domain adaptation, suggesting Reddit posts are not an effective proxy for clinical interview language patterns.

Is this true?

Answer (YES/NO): NO